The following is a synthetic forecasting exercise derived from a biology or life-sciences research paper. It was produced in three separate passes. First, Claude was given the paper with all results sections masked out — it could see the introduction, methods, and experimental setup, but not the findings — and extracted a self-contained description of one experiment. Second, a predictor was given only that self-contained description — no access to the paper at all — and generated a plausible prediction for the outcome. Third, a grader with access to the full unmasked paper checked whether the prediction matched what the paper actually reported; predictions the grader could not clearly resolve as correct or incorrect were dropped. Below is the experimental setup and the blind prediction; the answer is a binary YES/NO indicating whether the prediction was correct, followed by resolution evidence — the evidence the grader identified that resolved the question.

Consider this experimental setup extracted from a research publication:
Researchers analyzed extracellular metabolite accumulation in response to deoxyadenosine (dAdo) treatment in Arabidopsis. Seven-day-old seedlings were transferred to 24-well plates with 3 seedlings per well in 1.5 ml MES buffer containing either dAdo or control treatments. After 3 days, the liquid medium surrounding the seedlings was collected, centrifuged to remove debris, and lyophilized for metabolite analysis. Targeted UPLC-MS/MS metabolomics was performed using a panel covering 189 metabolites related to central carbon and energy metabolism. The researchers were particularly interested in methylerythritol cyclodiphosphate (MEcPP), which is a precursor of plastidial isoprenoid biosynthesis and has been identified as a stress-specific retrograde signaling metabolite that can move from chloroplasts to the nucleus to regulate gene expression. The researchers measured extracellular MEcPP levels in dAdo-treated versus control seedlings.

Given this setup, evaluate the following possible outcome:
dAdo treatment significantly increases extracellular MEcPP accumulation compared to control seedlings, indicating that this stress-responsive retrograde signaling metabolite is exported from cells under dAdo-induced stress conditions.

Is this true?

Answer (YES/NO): YES